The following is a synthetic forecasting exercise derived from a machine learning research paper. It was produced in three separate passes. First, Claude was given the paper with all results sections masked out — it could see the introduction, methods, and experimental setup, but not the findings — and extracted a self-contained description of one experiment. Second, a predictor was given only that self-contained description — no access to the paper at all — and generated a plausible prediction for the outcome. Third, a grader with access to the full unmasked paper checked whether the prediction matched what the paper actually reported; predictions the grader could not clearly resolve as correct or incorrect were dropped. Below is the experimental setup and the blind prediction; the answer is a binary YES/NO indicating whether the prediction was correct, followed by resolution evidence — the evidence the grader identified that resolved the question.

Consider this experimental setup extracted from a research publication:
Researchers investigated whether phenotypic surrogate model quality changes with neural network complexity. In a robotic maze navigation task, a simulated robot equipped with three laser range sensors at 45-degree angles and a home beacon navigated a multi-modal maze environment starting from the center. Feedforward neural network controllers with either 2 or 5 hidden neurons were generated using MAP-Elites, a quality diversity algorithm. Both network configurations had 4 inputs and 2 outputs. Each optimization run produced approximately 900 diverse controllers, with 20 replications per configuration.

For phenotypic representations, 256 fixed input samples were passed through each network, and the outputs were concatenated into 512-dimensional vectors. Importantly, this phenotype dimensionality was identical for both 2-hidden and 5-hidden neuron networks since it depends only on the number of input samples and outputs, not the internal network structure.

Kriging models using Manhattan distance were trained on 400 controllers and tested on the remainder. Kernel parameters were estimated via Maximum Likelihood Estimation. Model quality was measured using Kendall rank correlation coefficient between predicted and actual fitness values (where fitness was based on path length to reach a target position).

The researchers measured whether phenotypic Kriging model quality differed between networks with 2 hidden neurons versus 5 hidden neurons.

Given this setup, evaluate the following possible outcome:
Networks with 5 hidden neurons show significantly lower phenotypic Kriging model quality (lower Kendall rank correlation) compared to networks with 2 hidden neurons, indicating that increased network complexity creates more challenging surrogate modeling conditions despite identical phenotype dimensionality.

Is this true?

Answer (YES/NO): NO